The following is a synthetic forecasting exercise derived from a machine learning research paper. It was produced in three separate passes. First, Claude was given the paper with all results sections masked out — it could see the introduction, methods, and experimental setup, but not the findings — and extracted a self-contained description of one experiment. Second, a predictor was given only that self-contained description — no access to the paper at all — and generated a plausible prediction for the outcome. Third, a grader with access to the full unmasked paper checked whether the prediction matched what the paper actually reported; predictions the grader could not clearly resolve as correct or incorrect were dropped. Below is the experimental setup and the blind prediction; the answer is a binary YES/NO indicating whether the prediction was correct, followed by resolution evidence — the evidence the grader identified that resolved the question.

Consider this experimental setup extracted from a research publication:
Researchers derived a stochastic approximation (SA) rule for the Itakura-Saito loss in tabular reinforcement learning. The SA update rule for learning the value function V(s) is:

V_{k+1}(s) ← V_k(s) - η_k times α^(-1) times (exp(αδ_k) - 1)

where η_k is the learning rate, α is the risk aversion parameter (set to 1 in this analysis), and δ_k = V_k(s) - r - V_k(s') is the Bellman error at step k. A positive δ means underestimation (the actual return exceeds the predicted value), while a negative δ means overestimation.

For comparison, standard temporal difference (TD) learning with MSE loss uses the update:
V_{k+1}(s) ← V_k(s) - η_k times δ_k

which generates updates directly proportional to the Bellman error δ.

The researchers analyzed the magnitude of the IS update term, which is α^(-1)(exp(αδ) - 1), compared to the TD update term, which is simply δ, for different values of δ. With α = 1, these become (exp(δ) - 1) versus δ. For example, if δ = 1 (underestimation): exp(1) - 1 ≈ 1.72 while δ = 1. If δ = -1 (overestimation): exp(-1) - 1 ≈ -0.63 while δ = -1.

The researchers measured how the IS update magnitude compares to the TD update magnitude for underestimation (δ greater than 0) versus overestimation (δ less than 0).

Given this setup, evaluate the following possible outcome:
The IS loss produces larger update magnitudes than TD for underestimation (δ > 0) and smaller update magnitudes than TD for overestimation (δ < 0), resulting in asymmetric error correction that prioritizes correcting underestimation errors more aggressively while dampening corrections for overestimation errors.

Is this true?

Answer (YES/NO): YES